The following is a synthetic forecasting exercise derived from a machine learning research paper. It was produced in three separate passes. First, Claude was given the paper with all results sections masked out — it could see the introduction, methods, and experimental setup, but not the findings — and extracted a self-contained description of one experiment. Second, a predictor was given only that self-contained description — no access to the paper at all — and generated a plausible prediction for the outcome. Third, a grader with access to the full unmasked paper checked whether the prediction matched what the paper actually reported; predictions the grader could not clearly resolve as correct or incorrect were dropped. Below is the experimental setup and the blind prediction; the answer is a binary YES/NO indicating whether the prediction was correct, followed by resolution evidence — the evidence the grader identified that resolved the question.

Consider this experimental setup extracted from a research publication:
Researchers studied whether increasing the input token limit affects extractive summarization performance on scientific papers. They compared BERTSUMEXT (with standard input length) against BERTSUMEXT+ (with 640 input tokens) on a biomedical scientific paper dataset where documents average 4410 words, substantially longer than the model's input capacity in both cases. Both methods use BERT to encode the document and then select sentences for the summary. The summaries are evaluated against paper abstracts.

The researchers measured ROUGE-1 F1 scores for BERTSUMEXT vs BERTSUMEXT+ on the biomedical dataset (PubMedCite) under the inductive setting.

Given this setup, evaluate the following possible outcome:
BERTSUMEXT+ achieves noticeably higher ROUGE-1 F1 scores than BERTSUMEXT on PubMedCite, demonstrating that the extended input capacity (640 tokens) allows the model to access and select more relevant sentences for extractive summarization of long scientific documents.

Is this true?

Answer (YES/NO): NO